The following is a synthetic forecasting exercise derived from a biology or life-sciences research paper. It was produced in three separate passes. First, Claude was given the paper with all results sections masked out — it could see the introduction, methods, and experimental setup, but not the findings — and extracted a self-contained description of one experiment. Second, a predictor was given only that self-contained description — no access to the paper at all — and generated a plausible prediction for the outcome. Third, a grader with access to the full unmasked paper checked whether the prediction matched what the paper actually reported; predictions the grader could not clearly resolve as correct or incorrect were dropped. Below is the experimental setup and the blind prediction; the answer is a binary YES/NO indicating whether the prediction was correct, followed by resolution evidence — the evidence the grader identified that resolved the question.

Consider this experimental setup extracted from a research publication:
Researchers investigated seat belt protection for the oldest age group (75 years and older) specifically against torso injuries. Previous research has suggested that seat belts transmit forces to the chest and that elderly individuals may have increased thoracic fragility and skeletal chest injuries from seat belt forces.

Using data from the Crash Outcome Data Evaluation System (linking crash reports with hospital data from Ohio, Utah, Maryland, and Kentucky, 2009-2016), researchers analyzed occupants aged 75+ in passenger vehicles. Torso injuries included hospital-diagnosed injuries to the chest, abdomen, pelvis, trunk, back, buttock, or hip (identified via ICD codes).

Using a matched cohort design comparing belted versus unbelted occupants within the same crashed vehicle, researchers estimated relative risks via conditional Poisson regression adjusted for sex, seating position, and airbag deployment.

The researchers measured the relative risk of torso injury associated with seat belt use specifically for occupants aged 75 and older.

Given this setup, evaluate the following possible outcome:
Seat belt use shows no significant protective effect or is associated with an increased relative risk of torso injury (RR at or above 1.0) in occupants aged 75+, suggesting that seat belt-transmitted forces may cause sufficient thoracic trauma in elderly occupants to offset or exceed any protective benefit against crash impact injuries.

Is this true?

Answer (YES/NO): YES